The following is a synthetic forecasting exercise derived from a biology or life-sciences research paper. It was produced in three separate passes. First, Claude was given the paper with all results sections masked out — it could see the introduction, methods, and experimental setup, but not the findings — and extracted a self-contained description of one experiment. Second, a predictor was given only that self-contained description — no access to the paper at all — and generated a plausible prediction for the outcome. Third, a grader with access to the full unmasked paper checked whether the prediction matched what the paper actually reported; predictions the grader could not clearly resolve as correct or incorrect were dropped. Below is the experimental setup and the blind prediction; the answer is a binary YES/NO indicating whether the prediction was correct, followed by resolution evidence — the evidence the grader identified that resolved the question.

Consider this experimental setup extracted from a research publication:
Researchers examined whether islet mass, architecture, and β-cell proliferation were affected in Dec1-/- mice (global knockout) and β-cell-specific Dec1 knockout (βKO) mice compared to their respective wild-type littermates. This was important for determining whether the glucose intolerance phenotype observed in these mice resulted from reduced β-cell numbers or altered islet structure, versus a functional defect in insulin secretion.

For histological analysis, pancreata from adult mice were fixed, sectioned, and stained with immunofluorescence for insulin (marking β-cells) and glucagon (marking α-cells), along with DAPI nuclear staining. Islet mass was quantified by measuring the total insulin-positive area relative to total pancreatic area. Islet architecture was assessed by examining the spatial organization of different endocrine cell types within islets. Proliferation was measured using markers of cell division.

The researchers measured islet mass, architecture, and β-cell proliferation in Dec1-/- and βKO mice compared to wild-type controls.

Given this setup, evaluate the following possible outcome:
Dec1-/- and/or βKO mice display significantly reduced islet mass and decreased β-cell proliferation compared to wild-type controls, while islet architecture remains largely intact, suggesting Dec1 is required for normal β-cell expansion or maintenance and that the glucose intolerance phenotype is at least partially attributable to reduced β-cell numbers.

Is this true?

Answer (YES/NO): NO